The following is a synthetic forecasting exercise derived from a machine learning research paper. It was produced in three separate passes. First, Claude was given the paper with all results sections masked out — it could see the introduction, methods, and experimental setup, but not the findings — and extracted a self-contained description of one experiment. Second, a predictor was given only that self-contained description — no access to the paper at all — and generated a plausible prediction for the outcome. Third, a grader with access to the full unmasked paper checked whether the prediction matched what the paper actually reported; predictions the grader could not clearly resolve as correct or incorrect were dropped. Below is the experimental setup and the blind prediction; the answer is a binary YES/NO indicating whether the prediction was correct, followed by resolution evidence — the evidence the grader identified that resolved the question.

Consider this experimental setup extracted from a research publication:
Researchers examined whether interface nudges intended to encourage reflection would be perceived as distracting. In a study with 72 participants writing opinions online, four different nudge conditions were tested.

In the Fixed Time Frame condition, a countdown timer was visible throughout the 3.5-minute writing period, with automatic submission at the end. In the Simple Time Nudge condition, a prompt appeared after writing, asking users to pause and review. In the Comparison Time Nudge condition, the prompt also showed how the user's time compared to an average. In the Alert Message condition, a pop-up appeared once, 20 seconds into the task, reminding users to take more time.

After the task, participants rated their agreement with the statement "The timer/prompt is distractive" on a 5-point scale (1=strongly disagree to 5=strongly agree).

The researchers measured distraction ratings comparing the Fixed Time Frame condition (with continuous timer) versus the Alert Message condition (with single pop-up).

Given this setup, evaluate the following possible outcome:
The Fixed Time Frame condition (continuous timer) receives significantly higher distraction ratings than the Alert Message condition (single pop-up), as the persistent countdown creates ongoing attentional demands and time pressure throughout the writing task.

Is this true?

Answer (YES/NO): NO